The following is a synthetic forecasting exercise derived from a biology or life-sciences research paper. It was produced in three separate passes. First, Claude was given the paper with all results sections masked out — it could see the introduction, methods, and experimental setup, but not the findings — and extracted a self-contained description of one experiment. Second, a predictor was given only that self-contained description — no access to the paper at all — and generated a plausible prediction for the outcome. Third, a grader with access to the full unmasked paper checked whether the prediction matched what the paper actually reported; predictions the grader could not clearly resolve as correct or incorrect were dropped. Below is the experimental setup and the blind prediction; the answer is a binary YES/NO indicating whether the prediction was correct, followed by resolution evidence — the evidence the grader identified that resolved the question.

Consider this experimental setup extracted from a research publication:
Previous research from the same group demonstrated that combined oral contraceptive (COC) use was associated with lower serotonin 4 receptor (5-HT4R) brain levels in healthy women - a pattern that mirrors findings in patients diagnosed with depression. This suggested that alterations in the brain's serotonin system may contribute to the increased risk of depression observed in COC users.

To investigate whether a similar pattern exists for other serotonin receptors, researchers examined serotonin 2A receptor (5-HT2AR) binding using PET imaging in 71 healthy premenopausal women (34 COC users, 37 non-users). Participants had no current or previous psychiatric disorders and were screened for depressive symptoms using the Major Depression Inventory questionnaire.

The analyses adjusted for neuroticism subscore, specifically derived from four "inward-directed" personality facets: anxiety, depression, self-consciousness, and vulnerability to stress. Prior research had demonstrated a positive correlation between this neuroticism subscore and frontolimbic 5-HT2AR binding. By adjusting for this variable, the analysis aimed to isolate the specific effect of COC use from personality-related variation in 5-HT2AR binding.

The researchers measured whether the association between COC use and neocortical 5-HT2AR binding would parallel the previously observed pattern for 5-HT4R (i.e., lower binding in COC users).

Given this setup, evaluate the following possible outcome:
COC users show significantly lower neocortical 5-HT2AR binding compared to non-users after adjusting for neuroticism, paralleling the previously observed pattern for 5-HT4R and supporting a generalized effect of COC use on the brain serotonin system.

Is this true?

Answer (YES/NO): NO